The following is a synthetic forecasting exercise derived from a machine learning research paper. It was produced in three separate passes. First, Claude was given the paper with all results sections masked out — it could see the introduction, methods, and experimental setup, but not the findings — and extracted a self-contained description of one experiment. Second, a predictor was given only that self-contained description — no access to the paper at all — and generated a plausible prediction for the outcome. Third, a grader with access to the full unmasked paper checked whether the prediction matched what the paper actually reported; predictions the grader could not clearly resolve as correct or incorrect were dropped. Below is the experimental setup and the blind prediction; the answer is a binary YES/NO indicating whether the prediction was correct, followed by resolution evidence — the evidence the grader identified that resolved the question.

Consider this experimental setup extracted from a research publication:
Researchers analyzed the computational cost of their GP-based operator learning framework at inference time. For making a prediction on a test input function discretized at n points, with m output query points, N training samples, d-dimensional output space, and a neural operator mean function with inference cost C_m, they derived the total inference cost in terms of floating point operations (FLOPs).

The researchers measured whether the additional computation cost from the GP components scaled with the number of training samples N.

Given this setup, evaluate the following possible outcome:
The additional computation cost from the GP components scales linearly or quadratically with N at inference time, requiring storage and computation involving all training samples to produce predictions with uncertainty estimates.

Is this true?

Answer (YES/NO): NO